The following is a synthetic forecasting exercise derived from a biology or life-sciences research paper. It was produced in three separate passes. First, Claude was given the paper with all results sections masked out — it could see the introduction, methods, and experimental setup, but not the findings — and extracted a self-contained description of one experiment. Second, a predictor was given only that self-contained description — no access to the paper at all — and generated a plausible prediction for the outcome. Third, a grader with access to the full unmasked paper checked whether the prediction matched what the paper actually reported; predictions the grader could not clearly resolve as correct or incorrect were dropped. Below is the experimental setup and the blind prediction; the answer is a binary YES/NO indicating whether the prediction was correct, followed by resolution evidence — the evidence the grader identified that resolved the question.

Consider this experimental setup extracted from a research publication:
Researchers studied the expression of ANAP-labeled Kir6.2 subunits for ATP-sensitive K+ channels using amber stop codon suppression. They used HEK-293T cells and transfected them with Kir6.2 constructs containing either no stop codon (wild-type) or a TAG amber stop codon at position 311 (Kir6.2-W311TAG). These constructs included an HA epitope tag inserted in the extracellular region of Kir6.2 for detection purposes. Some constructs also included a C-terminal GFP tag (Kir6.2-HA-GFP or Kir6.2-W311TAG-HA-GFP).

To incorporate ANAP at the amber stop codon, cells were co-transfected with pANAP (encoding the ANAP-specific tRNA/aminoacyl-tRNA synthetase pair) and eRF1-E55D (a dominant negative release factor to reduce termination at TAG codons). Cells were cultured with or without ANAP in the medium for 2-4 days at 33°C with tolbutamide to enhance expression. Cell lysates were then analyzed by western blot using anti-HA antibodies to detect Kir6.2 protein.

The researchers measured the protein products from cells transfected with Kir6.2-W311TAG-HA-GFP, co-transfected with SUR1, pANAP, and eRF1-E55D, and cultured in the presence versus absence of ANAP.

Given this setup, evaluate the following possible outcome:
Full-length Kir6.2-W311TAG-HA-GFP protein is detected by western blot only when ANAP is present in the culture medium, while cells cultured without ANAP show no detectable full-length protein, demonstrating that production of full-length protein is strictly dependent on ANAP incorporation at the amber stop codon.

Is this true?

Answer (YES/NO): YES